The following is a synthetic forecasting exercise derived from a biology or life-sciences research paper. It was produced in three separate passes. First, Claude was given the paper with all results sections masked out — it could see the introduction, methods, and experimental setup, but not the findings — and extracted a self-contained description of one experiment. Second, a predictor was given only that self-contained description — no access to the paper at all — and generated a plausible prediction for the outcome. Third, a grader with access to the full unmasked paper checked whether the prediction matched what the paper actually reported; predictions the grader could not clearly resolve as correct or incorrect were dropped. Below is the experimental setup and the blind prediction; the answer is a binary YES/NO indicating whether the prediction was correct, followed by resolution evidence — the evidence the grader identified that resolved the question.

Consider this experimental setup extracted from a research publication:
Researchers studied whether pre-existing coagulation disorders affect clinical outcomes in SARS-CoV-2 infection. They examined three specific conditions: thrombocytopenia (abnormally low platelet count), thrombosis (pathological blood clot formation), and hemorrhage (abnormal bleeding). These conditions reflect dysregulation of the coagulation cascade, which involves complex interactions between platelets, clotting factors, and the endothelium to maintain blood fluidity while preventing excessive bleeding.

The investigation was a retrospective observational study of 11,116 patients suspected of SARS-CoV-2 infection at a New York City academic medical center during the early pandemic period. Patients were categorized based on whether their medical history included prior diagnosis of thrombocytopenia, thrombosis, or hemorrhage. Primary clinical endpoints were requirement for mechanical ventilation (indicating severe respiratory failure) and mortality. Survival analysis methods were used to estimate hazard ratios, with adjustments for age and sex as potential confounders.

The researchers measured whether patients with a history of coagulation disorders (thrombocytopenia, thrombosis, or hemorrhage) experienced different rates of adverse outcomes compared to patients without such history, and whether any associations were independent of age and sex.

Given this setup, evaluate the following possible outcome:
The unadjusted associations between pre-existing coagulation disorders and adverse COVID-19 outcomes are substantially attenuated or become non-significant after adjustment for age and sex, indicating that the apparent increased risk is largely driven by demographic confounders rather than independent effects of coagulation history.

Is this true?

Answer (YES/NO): NO